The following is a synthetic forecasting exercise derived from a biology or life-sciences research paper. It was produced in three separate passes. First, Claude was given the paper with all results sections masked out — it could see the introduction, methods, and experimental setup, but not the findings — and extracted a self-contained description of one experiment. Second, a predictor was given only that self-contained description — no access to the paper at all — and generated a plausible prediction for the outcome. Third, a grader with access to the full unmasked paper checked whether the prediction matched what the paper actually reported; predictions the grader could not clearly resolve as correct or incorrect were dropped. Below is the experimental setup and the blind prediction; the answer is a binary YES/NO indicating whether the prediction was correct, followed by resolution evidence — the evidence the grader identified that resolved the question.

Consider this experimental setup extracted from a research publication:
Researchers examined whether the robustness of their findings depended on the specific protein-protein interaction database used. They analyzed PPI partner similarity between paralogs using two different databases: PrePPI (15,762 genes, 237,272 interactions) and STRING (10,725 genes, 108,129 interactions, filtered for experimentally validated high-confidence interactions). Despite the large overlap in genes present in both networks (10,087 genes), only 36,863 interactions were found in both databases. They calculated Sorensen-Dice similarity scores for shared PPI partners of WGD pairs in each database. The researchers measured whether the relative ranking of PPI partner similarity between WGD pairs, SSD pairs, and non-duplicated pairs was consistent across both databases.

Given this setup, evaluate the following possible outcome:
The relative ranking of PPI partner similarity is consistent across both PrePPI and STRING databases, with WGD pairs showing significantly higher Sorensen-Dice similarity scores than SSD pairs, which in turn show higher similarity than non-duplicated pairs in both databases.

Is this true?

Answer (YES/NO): YES